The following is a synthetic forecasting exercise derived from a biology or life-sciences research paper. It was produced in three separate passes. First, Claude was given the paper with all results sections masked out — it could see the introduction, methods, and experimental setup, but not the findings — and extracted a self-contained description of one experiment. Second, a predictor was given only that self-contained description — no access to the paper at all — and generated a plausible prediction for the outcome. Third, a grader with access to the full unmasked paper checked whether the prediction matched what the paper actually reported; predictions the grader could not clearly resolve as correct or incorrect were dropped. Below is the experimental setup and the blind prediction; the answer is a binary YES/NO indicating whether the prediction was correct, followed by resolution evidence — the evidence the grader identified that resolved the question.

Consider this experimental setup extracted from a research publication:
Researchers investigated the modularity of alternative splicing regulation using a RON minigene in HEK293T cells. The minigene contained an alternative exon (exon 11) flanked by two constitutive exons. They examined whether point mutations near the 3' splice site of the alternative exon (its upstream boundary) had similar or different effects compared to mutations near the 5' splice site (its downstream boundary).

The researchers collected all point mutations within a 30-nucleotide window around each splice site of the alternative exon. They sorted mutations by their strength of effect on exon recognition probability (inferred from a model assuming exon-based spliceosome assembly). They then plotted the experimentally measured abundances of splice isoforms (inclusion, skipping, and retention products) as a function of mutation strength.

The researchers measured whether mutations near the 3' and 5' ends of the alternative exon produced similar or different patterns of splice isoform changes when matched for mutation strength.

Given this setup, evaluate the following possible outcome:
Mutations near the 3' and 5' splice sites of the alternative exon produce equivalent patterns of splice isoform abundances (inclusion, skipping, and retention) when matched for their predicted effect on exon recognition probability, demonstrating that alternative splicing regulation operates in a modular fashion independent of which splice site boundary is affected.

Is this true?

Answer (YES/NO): YES